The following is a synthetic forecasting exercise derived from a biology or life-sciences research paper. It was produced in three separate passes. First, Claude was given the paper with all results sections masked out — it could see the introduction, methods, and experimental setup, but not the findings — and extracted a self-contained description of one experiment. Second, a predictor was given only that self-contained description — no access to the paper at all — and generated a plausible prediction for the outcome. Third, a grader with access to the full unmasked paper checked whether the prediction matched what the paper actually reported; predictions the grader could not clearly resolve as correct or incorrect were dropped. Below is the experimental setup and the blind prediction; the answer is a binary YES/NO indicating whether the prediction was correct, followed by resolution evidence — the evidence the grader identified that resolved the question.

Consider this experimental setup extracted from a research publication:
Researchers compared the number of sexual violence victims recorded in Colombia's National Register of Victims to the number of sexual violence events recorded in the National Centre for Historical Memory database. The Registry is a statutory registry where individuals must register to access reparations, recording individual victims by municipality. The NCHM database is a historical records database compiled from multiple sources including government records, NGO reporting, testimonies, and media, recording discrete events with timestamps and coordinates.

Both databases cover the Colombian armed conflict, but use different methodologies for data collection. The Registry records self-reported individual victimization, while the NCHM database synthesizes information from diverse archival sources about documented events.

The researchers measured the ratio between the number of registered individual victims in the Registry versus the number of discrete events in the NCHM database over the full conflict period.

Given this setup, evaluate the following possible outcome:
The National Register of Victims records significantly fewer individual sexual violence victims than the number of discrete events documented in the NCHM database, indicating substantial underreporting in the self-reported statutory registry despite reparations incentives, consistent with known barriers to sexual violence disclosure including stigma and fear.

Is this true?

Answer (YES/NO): NO